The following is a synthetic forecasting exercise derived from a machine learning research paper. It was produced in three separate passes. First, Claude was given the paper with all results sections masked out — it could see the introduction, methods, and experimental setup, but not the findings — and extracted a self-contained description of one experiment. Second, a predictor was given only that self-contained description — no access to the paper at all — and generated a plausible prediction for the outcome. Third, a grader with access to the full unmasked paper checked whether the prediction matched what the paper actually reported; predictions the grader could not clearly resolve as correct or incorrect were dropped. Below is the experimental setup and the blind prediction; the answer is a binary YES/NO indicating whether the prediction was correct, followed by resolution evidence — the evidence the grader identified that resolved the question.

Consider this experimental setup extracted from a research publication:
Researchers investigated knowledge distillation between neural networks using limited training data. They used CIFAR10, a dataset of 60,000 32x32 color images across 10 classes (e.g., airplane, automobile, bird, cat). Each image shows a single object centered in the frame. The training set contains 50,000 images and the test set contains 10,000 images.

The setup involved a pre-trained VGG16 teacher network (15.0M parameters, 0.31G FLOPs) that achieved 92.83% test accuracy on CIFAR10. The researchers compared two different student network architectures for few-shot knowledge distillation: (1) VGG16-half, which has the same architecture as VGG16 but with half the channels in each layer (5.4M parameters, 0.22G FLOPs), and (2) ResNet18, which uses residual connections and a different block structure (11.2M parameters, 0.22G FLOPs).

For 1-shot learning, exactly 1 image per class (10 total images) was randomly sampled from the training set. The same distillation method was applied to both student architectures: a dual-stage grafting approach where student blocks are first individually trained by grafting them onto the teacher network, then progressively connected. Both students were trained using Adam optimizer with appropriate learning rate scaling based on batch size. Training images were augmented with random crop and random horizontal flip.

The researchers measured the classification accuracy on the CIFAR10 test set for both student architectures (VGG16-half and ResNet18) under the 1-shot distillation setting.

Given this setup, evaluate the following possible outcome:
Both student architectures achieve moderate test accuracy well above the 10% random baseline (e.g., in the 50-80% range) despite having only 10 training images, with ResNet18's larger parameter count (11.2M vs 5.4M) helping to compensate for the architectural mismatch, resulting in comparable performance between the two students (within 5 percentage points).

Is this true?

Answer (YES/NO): NO